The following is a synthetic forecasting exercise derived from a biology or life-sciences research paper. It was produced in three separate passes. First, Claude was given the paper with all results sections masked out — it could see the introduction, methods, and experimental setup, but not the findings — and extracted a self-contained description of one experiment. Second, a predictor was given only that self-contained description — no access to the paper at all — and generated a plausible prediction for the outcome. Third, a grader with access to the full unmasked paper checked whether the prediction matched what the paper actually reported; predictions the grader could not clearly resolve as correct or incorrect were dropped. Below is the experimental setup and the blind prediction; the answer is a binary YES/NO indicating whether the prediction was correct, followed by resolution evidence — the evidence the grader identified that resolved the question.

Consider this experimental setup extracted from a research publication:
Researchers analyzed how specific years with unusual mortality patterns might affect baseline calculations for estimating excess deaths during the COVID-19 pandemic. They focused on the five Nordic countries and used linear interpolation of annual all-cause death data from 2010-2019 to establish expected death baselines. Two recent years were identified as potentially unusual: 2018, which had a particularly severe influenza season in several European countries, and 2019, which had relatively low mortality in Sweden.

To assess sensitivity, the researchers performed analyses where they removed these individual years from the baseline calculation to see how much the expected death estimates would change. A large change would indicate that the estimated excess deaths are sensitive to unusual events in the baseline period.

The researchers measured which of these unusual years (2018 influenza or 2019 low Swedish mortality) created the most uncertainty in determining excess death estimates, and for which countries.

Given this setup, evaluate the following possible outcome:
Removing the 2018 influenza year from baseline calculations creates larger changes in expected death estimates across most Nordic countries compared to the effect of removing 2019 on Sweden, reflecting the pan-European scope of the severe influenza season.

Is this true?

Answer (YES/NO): NO